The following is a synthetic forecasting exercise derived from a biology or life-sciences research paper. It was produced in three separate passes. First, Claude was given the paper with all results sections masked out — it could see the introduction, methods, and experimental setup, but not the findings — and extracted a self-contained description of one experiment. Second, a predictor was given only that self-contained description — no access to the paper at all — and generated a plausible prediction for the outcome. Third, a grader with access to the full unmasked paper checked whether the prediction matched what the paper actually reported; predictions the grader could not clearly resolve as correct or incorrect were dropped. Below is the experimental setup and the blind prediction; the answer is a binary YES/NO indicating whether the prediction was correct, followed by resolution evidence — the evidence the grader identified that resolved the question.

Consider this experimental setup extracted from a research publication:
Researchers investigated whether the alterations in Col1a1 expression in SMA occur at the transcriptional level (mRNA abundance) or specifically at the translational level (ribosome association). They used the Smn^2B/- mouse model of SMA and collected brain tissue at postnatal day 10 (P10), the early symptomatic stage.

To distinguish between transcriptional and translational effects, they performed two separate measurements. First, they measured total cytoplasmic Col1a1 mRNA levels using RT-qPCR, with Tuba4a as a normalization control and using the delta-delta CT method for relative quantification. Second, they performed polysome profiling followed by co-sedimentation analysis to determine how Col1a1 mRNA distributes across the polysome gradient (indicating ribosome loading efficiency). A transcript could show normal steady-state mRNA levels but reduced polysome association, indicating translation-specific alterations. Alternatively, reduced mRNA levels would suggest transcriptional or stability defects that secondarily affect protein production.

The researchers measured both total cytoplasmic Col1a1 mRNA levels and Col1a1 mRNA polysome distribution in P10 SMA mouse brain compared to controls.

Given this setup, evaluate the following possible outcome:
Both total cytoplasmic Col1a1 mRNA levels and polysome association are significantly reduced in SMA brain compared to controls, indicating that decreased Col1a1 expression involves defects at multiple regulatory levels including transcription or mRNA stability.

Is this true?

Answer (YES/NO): NO